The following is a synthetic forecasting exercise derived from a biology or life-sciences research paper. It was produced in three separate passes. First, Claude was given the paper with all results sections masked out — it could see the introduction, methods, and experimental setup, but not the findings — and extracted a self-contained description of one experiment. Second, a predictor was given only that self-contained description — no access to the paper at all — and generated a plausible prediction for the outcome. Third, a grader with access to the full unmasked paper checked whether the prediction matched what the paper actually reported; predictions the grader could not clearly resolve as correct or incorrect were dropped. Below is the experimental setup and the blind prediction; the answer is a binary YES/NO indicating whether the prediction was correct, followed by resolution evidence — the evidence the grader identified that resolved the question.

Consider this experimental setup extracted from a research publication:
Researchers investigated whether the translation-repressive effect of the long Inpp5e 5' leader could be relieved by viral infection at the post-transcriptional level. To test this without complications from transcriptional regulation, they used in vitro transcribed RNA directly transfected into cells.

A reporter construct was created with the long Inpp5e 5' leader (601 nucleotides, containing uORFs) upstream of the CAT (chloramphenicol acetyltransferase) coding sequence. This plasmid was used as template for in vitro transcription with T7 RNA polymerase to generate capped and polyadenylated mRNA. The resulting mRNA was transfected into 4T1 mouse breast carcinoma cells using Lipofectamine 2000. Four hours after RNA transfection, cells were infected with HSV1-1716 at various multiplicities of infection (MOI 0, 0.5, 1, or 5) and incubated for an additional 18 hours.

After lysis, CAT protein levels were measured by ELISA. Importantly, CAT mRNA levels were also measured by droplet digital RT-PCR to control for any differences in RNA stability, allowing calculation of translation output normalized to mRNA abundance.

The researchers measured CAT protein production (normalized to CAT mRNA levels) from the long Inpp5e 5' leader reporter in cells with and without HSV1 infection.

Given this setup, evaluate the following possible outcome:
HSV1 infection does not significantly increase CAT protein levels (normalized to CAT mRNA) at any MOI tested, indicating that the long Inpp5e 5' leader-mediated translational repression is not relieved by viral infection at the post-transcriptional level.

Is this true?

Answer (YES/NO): YES